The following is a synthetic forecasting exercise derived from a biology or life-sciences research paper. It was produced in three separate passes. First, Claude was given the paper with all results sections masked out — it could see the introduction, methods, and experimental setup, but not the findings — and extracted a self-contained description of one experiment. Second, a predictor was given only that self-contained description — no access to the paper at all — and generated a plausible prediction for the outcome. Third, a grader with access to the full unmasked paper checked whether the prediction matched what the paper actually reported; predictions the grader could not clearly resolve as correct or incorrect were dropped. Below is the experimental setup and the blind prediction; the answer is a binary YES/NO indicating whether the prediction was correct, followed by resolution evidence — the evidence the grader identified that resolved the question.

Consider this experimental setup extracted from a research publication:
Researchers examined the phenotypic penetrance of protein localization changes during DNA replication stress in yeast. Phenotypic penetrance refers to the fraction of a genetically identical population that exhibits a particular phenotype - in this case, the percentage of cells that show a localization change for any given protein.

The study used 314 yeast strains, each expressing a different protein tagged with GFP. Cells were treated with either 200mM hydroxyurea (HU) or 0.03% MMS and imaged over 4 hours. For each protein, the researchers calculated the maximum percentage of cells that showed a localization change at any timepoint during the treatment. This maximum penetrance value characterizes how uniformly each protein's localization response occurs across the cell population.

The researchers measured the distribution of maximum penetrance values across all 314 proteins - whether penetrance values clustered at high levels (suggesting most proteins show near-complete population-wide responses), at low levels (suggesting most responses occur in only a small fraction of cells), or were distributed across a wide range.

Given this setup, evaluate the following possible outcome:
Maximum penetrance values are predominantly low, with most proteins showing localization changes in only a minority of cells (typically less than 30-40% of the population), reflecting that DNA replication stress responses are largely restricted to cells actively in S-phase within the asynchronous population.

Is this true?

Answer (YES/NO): YES